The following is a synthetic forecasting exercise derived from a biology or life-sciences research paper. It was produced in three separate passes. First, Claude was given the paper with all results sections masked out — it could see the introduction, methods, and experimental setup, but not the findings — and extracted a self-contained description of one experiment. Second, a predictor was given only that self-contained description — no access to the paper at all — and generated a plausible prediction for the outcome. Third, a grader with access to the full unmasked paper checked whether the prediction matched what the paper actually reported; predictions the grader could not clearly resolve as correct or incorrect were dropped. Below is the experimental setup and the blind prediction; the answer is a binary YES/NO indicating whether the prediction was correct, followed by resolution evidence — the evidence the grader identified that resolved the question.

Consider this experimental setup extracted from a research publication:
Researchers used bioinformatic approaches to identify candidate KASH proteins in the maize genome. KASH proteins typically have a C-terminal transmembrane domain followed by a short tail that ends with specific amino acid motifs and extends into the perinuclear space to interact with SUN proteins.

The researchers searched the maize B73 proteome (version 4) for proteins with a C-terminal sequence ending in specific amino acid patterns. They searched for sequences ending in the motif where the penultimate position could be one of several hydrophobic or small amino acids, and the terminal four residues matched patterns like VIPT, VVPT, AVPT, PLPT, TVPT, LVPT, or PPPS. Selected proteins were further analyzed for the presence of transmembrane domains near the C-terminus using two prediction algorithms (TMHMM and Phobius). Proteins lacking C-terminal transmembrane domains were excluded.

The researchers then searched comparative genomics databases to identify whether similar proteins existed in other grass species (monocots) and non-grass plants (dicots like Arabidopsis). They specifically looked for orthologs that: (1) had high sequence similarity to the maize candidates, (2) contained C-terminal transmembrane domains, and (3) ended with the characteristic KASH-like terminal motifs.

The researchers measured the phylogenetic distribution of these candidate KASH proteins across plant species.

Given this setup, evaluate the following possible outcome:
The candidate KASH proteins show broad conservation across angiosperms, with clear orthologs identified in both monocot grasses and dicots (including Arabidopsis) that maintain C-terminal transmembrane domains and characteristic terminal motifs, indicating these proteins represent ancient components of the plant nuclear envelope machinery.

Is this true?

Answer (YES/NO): NO